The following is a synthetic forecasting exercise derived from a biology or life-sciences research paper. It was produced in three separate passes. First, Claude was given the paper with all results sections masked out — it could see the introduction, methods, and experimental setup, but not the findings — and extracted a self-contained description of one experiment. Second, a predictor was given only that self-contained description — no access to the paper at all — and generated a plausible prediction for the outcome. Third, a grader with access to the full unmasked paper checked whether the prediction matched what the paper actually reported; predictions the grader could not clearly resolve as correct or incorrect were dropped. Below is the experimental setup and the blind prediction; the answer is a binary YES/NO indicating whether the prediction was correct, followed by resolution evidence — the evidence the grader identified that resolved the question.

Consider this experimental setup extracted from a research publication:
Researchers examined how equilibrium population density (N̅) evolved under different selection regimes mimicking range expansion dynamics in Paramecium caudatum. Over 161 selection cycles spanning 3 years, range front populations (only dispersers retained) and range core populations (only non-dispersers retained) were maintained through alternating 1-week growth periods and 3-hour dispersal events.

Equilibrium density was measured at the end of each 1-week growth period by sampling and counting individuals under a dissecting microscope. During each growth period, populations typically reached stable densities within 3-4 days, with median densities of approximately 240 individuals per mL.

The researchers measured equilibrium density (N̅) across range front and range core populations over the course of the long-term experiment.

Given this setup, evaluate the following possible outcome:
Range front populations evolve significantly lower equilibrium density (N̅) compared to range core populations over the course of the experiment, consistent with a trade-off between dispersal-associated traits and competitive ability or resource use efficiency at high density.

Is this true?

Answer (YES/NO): NO